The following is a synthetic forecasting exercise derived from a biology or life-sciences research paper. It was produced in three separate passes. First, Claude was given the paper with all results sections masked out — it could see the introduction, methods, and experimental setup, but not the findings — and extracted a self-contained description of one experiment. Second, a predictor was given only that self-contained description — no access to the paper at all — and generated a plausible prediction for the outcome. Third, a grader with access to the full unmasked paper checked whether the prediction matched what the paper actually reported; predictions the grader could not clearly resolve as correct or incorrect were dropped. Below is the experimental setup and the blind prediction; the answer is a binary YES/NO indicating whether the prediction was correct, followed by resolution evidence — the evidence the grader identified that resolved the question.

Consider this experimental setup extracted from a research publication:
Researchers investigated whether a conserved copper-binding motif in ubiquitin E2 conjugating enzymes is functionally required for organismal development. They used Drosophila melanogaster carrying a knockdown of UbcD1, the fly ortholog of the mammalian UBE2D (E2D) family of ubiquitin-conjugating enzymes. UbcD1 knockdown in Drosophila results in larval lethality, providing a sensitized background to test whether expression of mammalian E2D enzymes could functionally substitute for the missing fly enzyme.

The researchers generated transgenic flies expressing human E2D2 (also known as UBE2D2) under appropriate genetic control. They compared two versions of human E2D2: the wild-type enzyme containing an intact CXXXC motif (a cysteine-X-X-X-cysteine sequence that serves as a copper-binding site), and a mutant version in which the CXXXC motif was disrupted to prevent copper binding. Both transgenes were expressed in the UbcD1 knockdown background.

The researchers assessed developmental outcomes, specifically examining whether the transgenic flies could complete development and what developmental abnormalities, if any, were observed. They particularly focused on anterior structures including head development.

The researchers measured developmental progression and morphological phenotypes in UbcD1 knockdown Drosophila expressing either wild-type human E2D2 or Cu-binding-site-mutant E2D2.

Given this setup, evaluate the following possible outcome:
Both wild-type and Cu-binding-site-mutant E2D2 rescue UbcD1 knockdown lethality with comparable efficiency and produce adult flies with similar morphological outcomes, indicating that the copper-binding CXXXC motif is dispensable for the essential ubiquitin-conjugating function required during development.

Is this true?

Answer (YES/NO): NO